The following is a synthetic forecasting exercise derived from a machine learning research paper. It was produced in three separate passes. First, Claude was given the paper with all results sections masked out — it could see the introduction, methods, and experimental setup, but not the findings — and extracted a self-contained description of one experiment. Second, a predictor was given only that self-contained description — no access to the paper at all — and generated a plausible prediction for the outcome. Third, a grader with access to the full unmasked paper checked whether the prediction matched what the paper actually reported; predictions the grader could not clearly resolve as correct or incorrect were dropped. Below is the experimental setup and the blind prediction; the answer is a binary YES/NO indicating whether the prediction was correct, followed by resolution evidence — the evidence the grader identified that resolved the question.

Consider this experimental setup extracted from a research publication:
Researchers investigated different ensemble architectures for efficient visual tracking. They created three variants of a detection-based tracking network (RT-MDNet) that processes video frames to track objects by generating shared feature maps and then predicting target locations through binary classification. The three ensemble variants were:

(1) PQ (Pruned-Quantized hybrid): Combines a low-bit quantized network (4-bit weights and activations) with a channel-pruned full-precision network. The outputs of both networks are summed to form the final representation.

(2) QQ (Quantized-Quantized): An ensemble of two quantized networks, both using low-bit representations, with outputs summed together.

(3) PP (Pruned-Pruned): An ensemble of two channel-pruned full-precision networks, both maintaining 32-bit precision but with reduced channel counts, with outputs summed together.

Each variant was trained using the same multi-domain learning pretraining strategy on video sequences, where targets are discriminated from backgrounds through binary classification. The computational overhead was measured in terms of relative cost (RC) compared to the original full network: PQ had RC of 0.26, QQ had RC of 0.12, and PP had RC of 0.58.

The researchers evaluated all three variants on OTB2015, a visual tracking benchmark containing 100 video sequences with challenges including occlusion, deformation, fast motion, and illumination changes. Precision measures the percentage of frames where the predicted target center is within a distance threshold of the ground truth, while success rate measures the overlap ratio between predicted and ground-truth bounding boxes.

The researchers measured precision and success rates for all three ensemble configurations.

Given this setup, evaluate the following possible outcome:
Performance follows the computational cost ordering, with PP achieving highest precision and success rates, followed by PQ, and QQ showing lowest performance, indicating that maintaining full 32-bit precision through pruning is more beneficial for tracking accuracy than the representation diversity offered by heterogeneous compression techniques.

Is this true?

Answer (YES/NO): NO